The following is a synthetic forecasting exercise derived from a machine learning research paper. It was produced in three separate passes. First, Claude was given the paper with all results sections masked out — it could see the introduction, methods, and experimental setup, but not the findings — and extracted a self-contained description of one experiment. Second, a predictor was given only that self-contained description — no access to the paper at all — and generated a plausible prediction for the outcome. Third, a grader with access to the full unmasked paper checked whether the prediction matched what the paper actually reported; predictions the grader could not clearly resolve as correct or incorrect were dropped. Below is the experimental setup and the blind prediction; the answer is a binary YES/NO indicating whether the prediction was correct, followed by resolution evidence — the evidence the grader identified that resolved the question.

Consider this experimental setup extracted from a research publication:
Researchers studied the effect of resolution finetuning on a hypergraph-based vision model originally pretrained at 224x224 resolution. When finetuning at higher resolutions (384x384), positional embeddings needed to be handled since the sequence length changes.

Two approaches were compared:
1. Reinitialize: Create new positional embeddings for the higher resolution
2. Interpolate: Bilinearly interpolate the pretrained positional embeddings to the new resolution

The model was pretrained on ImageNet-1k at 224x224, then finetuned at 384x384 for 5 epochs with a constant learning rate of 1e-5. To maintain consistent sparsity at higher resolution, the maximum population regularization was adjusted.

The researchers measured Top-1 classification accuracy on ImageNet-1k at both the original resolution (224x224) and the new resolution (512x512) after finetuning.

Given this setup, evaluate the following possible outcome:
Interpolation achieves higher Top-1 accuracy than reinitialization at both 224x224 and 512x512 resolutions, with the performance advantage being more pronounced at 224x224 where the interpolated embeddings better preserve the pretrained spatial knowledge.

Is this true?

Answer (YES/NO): YES